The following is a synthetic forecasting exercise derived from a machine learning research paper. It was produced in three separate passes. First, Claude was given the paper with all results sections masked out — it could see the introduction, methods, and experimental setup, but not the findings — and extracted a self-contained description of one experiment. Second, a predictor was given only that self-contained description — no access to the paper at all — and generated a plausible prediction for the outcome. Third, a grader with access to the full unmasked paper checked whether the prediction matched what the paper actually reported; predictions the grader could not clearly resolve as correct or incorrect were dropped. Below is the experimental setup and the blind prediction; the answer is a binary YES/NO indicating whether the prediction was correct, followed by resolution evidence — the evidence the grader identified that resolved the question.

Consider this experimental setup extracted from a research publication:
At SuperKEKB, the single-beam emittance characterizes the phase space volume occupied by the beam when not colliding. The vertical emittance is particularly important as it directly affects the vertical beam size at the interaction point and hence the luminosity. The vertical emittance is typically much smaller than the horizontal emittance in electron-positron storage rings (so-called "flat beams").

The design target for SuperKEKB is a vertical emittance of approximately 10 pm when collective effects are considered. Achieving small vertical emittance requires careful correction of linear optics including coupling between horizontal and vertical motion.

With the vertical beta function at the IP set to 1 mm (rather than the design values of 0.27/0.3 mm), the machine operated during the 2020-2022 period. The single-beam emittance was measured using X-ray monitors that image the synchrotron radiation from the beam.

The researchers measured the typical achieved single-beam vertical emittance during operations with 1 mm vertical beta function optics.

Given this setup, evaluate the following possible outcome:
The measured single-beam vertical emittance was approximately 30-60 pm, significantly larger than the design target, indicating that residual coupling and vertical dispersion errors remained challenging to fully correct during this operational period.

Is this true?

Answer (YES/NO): NO